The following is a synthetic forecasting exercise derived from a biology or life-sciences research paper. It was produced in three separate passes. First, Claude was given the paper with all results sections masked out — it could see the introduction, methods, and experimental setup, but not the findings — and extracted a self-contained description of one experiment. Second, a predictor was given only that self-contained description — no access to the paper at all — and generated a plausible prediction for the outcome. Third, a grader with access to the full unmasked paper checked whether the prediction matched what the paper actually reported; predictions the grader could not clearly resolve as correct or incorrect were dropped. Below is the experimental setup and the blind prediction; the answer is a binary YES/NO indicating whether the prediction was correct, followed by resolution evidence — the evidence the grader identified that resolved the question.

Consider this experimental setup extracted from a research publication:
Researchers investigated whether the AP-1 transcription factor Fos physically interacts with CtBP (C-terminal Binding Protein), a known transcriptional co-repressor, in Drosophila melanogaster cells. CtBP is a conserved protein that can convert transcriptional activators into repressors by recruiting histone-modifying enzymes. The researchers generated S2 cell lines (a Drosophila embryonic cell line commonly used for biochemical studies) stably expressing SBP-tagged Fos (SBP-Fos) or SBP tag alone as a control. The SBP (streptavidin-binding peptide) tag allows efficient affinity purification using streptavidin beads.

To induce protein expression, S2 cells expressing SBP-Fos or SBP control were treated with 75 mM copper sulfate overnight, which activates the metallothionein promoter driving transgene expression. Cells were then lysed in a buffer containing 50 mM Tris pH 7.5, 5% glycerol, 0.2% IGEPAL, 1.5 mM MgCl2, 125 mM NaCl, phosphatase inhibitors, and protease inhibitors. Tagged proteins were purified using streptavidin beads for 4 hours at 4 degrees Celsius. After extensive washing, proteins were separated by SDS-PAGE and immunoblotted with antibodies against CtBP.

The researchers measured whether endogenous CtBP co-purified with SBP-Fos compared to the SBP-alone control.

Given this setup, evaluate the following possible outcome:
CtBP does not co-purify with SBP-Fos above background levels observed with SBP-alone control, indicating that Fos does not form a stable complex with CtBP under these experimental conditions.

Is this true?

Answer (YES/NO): NO